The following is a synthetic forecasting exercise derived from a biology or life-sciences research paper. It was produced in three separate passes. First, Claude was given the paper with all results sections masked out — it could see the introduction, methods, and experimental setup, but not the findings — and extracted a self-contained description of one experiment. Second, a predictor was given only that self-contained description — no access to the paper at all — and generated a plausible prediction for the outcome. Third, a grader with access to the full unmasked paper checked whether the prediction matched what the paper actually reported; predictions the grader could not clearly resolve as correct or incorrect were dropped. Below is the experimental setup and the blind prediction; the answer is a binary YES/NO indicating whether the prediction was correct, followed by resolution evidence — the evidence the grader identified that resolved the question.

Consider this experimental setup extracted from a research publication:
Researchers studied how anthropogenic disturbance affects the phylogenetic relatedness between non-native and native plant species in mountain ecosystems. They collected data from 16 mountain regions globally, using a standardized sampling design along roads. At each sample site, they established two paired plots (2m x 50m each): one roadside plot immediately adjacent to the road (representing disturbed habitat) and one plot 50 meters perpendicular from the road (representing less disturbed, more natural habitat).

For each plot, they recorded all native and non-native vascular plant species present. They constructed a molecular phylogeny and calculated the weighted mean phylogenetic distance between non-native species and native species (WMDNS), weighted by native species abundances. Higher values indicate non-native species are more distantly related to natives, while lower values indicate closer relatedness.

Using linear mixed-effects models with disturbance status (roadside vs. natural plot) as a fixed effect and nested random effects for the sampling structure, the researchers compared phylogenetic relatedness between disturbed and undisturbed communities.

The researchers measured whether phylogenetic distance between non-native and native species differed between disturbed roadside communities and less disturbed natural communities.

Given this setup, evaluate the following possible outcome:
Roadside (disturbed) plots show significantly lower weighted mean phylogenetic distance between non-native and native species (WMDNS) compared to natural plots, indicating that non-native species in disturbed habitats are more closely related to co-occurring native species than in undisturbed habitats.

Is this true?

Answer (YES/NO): NO